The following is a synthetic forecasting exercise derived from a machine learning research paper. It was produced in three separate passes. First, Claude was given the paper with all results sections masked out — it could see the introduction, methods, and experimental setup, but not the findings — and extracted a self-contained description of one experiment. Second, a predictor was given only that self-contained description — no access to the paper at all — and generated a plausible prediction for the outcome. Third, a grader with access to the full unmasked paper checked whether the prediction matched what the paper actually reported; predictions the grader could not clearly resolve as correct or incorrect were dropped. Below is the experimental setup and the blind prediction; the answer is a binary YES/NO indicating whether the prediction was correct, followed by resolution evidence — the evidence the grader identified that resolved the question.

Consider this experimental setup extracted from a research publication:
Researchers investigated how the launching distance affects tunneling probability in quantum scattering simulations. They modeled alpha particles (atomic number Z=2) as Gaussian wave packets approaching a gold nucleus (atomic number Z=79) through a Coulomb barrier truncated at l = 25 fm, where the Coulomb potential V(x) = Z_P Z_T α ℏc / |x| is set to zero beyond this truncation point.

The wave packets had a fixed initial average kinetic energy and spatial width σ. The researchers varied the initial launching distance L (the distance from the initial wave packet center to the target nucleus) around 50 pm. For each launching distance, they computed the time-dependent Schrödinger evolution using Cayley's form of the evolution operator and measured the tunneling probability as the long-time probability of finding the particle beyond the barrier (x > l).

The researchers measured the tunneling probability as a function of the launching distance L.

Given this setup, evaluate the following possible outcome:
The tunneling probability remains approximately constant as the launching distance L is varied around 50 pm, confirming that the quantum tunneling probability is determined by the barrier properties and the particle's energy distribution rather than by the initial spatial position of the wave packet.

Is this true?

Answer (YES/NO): YES